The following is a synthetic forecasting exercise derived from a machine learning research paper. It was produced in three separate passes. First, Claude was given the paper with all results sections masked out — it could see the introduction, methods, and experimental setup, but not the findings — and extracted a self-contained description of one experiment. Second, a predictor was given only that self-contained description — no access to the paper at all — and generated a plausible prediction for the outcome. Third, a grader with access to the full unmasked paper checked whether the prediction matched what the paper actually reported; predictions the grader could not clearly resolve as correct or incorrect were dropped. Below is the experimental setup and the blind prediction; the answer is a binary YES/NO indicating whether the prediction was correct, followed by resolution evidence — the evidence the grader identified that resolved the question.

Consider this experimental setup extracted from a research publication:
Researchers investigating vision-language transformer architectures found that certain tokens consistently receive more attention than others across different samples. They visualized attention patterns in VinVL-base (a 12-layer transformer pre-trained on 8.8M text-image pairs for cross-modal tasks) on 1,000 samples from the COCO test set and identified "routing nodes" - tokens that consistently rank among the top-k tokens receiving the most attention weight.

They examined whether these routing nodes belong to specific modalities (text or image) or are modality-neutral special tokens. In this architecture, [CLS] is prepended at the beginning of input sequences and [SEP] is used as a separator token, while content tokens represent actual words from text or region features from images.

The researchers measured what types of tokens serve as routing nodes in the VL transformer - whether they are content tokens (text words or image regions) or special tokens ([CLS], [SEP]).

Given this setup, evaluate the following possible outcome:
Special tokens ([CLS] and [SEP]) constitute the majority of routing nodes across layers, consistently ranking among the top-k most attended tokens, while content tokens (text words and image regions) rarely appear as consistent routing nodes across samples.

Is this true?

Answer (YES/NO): YES